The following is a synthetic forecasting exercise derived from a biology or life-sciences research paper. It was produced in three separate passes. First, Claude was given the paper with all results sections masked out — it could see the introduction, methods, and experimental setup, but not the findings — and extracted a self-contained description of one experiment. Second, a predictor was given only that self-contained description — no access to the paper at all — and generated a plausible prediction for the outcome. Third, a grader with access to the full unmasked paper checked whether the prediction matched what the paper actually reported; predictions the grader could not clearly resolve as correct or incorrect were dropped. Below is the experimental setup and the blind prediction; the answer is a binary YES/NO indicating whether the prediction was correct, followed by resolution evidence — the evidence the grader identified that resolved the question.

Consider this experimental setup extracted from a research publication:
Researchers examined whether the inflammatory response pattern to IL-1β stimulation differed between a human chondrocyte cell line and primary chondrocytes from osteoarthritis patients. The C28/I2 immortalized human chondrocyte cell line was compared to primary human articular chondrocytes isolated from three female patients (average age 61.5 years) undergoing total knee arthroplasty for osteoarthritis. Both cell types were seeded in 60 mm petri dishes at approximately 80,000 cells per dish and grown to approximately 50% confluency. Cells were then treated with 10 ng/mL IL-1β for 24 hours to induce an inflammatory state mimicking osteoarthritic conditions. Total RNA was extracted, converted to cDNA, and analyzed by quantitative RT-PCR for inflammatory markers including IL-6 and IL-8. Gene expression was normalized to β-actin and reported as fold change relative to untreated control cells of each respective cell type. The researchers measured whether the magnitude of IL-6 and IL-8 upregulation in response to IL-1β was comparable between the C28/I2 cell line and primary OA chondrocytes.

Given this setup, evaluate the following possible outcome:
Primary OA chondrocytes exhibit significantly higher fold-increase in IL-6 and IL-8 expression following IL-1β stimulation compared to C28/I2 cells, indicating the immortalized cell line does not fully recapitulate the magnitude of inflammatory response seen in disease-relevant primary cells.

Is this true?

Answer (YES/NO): NO